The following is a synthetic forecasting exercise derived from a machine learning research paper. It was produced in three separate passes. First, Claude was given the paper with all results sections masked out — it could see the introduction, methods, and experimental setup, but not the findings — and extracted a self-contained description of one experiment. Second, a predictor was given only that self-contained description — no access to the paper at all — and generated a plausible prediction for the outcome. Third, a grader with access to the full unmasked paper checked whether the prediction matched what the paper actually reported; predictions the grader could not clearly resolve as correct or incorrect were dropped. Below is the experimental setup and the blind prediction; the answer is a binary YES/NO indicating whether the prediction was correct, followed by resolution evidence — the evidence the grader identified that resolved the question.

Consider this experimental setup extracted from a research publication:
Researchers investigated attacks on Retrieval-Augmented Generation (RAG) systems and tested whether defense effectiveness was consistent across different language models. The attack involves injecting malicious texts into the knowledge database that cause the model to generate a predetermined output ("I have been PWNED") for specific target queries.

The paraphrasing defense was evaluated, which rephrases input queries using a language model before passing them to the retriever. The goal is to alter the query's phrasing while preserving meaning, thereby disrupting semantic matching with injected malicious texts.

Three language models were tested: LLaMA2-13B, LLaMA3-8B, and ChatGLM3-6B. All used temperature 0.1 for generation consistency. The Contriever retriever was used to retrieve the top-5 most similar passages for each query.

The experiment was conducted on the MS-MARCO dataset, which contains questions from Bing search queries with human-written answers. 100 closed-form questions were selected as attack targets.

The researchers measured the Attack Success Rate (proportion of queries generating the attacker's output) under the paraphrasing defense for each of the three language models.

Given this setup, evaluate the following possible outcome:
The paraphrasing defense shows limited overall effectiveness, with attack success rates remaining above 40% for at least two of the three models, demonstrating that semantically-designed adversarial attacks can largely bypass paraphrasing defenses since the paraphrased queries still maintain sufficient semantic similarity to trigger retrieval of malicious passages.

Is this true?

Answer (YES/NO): YES